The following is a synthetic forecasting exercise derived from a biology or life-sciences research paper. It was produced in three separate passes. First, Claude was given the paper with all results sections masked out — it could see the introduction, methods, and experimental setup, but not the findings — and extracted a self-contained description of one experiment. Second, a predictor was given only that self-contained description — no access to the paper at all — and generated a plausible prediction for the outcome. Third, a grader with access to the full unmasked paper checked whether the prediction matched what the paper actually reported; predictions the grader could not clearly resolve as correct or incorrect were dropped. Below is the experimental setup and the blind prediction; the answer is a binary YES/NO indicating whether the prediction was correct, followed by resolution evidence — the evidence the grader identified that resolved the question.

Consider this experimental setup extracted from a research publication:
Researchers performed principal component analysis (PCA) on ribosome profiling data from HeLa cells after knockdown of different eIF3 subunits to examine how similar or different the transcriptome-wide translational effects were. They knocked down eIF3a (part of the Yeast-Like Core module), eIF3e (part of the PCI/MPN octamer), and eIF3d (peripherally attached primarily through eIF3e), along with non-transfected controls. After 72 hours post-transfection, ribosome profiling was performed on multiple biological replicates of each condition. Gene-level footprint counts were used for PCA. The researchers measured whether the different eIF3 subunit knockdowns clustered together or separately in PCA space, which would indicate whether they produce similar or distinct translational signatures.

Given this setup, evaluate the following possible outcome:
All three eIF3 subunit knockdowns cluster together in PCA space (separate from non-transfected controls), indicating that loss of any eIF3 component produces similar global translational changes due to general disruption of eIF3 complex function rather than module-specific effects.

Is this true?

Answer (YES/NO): NO